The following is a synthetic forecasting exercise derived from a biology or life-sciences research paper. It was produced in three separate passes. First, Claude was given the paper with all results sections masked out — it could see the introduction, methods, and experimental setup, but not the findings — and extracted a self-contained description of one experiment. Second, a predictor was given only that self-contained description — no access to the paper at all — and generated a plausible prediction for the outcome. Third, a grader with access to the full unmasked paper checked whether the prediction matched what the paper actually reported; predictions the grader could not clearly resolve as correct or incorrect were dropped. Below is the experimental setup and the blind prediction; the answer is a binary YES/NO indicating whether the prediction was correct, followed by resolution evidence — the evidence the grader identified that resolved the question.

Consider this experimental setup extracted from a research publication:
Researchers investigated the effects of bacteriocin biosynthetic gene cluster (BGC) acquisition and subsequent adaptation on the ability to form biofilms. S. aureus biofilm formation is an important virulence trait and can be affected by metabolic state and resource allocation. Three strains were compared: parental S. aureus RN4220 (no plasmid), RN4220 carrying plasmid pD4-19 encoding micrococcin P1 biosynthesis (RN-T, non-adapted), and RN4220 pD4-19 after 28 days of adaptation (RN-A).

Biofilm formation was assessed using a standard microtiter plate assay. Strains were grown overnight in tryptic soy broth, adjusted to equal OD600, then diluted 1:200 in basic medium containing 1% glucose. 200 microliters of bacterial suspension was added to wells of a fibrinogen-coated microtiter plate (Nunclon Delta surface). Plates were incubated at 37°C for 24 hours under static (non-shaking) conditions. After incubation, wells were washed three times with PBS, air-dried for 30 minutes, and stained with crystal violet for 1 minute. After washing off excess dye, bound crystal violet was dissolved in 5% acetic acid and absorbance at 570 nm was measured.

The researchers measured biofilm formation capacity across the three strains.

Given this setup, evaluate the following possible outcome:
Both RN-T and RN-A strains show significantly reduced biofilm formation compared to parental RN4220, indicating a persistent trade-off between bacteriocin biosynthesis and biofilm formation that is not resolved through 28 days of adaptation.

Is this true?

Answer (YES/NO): NO